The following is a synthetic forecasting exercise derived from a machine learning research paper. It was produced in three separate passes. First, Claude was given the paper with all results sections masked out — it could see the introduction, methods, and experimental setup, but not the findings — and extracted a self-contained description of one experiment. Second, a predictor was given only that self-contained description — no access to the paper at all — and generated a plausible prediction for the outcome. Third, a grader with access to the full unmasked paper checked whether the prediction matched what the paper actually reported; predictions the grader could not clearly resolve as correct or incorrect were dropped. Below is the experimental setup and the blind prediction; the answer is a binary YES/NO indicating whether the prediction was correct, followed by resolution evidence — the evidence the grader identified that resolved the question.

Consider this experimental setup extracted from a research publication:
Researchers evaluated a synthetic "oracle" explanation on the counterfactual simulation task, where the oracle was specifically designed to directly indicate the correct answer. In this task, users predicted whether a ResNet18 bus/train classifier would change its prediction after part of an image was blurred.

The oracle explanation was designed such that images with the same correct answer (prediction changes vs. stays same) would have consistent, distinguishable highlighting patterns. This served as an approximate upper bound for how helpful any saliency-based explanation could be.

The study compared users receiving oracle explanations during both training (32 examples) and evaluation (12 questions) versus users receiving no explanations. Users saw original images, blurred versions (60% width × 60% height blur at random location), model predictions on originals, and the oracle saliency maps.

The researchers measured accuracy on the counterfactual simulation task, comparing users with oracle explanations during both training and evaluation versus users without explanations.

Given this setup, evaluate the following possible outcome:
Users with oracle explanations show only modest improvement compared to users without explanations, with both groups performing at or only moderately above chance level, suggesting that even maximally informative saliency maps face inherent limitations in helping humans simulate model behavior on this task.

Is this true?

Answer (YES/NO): YES